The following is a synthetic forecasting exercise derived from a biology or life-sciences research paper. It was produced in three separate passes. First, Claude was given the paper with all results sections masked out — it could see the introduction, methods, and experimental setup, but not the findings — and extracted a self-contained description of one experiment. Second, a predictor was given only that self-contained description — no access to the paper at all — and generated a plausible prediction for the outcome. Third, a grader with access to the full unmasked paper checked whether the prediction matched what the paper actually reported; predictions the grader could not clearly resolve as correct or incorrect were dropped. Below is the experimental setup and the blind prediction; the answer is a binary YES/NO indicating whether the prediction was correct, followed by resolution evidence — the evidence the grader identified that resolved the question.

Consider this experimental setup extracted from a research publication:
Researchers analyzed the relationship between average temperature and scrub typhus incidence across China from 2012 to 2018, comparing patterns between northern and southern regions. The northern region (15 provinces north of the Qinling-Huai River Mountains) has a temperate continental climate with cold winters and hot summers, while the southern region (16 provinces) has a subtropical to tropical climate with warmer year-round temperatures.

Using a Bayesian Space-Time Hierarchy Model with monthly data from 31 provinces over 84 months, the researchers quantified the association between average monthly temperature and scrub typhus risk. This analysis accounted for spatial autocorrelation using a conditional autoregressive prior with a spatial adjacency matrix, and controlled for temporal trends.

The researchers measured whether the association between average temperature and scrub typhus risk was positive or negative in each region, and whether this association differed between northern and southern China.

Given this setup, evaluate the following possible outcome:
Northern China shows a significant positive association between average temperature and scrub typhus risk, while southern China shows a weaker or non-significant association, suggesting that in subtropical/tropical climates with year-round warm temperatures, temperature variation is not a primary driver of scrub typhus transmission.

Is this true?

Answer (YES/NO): NO